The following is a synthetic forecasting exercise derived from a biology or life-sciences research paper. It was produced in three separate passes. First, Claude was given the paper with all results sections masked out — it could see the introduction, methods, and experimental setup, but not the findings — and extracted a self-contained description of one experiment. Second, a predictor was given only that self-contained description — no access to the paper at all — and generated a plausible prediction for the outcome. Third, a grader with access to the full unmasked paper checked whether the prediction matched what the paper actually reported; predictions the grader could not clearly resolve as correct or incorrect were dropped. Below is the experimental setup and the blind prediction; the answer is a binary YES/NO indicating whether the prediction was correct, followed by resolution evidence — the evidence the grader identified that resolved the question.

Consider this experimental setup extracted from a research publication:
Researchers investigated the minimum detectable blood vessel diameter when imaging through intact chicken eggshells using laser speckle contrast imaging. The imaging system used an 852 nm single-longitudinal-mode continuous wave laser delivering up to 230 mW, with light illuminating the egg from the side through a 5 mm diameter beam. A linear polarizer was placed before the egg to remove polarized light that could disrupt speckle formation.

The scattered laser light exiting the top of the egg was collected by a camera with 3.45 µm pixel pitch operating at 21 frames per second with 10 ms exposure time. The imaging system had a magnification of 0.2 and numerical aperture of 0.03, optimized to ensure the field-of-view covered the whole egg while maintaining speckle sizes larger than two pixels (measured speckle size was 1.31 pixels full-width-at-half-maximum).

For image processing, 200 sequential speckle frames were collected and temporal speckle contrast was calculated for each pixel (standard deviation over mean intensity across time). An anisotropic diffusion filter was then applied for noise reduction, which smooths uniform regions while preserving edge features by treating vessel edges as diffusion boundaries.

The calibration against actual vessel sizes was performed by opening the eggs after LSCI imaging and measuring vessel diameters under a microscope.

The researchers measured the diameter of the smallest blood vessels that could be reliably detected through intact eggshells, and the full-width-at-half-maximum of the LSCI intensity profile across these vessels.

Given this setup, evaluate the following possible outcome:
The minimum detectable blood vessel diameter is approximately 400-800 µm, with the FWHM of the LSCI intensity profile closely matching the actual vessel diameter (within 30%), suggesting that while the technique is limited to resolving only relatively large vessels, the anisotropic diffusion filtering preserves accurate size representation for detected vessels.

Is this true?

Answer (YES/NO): NO